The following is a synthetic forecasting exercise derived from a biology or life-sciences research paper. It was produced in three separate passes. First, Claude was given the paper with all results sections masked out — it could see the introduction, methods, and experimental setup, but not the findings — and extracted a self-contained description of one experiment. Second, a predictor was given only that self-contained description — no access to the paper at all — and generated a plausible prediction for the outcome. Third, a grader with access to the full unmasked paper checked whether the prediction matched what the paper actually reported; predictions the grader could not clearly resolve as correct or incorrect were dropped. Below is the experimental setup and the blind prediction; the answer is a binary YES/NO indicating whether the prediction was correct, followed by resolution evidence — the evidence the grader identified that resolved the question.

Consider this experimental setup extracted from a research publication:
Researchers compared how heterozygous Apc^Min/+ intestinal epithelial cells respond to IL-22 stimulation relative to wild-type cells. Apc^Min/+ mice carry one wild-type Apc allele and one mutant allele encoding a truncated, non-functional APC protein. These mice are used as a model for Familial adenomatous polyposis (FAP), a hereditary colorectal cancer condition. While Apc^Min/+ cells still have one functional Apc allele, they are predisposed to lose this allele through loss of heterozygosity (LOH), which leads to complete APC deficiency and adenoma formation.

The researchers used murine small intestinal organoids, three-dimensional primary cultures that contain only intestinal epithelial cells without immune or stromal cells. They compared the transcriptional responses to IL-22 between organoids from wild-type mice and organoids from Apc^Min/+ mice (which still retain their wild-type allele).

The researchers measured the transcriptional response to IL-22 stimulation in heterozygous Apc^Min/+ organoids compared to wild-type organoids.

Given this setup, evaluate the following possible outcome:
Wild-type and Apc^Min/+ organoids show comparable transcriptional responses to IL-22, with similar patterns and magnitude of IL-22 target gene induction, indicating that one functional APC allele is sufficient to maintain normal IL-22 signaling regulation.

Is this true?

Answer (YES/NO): YES